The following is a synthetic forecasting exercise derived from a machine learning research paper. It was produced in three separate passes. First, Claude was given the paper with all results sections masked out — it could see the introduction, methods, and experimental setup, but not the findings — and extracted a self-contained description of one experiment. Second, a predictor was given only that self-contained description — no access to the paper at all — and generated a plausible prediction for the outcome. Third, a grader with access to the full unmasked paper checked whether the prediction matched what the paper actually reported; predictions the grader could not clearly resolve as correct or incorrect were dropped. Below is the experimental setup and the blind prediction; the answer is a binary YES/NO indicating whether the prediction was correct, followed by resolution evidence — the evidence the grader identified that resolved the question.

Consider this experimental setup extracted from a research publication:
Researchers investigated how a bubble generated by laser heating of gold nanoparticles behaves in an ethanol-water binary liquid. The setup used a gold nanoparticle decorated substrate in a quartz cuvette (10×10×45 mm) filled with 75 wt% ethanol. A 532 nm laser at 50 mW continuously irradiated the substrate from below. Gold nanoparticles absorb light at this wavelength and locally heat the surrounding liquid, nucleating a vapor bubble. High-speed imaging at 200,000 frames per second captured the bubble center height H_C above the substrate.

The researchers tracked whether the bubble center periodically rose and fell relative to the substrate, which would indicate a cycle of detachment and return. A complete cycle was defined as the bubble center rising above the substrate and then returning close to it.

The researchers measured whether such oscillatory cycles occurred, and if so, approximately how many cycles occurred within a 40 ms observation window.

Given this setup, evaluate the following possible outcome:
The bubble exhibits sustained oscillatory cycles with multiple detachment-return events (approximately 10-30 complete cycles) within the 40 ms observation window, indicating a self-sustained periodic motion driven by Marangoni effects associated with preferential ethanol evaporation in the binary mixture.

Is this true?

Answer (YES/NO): NO